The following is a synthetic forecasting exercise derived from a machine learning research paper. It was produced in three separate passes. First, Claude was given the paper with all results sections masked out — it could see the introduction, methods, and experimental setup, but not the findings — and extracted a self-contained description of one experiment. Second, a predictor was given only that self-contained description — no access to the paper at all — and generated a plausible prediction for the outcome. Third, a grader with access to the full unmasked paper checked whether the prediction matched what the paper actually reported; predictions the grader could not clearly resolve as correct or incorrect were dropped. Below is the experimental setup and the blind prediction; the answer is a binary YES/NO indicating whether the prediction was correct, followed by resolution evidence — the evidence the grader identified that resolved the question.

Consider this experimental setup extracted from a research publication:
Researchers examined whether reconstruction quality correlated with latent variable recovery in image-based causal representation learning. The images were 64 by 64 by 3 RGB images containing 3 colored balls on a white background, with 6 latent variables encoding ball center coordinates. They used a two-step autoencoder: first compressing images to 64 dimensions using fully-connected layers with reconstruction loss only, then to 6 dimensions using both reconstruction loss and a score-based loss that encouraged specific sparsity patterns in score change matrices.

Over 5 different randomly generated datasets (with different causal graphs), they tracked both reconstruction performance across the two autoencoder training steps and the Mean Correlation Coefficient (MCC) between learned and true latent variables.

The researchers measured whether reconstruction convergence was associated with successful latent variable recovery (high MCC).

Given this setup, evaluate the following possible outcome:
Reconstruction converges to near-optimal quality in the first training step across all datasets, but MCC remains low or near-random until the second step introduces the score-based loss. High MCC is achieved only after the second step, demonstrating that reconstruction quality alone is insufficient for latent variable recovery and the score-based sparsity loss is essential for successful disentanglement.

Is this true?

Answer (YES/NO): NO